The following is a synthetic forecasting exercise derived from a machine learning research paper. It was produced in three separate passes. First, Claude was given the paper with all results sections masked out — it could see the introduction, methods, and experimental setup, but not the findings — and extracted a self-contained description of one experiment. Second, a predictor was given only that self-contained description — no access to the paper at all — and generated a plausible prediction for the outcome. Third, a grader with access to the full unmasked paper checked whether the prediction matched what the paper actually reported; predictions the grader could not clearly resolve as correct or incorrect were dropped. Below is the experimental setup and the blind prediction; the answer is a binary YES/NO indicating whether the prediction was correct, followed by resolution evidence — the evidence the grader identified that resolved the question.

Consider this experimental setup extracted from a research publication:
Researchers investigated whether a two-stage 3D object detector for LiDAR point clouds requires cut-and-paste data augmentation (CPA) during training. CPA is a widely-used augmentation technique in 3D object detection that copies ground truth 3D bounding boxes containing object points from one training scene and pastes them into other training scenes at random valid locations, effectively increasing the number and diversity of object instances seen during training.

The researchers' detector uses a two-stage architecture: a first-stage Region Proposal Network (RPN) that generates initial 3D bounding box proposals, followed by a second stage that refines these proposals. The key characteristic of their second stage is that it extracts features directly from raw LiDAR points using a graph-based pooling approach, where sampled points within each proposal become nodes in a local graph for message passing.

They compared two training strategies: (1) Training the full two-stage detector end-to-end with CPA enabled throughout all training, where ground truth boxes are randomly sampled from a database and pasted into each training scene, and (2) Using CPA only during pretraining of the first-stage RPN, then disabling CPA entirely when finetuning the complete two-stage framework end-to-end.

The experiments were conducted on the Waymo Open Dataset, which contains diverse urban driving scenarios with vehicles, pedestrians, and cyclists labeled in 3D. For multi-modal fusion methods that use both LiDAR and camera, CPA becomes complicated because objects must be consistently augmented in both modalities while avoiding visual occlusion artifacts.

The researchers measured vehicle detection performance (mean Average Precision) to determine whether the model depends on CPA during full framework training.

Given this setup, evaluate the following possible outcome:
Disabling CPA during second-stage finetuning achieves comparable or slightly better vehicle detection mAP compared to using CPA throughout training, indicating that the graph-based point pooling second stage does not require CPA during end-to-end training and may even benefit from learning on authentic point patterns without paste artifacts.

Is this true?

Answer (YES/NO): YES